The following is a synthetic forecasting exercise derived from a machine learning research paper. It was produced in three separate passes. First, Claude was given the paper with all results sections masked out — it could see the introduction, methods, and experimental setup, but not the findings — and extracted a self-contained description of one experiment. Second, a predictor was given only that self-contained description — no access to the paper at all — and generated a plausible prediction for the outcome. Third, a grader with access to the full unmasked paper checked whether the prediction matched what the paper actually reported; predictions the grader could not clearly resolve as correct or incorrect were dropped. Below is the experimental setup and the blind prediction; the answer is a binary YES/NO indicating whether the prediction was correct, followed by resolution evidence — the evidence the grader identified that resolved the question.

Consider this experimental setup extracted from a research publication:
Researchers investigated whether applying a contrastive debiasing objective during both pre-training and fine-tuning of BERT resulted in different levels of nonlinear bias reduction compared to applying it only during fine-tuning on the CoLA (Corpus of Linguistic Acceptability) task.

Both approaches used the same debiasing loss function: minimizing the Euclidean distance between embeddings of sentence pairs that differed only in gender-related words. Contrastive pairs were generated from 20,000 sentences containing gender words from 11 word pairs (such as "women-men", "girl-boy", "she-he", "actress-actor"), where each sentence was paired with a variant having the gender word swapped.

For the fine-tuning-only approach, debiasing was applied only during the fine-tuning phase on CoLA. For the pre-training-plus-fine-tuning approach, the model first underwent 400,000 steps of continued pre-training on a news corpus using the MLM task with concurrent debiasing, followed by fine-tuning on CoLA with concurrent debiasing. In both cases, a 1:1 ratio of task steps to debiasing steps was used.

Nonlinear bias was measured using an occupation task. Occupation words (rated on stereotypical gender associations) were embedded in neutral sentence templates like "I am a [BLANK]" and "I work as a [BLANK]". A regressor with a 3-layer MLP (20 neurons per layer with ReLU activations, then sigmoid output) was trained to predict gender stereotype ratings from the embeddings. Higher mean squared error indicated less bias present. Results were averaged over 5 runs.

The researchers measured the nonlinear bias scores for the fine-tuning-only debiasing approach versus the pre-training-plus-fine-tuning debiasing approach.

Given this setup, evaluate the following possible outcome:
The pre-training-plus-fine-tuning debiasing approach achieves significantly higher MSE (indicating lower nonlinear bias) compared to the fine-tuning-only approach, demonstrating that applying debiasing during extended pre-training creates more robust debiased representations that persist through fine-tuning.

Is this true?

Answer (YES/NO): YES